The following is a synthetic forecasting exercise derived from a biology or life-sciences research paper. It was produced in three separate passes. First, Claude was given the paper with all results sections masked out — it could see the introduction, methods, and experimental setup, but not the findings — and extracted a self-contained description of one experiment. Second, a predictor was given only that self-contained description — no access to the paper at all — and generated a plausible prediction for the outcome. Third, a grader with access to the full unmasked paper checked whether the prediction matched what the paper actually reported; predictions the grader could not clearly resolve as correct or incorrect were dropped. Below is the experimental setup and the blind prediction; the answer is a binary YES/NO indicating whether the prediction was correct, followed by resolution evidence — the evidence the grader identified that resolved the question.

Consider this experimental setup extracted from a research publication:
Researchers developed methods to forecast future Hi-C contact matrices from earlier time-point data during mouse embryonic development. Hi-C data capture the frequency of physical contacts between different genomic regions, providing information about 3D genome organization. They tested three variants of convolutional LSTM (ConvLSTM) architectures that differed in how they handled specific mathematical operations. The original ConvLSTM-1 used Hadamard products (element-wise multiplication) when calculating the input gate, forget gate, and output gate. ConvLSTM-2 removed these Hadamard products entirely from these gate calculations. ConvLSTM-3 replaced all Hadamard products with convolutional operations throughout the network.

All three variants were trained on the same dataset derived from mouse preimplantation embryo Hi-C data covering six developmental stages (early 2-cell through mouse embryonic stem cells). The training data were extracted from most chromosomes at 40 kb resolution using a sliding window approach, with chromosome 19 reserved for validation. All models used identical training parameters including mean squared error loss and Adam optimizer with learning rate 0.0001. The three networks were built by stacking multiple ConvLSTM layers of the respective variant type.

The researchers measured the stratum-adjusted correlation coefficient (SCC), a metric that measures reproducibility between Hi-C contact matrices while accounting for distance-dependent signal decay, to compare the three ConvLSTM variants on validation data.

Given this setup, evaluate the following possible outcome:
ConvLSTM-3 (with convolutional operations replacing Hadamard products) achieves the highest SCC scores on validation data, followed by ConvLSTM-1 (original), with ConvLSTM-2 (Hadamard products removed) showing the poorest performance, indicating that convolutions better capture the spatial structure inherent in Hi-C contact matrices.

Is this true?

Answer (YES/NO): NO